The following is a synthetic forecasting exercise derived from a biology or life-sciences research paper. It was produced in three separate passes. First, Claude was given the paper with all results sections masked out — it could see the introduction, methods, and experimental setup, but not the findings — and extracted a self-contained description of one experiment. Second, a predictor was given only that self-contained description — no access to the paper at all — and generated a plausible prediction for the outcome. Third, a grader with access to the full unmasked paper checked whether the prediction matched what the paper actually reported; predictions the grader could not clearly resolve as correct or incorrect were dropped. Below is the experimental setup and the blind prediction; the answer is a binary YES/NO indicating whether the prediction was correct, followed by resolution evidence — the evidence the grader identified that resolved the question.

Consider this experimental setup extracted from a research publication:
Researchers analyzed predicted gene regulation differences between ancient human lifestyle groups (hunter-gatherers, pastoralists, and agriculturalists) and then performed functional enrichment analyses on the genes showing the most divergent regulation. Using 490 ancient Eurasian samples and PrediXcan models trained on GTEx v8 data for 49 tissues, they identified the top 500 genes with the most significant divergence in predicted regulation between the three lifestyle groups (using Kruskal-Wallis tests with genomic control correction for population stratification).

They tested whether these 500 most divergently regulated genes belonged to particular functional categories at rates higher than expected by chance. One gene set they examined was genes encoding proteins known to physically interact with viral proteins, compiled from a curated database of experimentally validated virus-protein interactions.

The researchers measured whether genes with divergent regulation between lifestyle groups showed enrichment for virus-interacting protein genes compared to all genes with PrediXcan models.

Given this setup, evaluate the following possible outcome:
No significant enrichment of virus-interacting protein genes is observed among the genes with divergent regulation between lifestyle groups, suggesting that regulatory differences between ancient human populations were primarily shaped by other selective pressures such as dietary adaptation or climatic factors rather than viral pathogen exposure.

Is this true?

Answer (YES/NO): YES